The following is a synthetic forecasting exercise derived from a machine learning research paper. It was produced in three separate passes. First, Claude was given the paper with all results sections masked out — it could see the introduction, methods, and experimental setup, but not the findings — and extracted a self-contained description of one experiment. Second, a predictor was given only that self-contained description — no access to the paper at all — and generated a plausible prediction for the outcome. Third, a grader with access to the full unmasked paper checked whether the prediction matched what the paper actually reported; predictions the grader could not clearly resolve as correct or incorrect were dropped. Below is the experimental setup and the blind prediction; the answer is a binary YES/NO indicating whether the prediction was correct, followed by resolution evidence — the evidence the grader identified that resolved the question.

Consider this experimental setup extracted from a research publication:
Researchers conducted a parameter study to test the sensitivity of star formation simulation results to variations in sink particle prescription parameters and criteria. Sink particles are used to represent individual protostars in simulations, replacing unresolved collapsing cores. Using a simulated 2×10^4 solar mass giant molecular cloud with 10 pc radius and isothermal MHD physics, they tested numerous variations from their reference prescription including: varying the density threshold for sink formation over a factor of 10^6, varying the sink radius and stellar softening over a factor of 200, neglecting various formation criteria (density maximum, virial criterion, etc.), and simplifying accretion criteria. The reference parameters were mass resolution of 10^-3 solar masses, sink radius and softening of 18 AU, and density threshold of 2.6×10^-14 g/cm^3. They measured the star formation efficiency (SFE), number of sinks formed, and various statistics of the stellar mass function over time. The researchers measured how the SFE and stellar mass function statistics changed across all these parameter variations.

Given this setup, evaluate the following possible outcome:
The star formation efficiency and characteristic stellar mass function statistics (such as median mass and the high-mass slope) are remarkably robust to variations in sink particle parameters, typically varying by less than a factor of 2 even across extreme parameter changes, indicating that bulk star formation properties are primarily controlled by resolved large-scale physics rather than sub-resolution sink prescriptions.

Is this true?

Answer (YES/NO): YES